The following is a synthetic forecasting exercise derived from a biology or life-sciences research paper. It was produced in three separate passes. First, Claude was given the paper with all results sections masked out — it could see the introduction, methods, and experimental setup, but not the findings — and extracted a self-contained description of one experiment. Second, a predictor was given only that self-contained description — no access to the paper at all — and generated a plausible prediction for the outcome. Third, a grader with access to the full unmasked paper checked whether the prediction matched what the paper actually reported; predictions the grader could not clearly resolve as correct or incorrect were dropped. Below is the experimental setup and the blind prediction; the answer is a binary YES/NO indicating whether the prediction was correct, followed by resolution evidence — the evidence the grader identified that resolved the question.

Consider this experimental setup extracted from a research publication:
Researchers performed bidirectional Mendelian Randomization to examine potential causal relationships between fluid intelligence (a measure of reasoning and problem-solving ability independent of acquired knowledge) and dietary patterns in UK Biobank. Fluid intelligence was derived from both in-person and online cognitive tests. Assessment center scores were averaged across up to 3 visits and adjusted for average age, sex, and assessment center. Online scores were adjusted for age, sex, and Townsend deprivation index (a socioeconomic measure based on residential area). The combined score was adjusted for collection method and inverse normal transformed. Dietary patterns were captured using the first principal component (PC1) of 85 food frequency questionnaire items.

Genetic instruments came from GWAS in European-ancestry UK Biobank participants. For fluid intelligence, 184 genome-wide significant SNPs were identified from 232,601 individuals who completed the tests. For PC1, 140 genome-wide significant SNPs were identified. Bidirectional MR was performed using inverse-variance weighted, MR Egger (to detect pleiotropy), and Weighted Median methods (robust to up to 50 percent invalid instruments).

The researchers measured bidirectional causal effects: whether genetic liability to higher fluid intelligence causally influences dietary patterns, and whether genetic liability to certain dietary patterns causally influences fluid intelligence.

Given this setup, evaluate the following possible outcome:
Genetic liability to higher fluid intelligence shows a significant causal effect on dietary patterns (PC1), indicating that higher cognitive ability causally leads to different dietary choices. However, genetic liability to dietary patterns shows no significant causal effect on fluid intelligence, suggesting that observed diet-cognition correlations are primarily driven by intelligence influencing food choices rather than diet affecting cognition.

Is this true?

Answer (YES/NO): NO